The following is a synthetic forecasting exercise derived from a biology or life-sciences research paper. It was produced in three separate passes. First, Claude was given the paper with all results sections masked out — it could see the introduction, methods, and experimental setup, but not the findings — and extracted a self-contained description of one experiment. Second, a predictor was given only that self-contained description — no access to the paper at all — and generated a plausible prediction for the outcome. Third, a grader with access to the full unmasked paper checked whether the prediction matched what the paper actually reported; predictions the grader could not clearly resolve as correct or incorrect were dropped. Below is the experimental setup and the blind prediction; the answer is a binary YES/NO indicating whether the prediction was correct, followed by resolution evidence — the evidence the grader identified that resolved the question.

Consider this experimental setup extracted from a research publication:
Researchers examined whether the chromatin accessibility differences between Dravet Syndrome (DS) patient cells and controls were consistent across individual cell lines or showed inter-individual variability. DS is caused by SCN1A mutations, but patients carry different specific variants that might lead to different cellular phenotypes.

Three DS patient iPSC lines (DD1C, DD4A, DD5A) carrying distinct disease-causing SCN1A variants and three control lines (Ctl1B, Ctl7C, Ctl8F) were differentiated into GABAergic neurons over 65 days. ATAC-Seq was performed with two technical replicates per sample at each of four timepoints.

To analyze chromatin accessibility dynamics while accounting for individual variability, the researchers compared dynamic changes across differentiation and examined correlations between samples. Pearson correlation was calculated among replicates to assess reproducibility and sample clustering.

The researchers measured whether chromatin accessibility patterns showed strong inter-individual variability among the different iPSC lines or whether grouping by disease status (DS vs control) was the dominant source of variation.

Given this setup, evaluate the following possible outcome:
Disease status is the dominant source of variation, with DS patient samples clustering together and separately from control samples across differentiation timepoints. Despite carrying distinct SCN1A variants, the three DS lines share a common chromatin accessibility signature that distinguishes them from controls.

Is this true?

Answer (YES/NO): NO